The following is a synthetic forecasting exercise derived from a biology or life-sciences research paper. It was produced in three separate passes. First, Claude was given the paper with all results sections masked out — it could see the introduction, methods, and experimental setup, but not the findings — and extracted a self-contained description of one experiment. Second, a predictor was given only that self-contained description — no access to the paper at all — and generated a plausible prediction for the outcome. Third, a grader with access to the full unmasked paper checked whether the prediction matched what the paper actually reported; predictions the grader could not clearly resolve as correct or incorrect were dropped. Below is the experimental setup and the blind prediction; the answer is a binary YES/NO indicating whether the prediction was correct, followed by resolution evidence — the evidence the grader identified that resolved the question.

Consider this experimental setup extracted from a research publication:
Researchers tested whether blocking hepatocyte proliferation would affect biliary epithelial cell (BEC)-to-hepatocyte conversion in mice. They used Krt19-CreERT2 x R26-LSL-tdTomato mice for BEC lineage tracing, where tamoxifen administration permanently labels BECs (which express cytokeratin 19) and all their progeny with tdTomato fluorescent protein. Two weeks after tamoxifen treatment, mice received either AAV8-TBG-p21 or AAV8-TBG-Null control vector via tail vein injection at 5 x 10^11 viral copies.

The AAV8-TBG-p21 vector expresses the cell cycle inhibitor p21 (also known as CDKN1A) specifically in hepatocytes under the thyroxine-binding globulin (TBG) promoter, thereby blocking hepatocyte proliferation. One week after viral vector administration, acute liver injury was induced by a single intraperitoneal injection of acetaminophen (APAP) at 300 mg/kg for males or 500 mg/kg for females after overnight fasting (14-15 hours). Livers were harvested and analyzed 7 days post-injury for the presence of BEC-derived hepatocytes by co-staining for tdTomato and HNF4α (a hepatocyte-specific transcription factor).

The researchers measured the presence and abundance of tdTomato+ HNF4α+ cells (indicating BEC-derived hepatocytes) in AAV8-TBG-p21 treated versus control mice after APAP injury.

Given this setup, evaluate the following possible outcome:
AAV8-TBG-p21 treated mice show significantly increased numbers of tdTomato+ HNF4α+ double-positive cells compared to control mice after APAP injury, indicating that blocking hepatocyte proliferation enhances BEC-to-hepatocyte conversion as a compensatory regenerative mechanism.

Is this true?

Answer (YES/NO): YES